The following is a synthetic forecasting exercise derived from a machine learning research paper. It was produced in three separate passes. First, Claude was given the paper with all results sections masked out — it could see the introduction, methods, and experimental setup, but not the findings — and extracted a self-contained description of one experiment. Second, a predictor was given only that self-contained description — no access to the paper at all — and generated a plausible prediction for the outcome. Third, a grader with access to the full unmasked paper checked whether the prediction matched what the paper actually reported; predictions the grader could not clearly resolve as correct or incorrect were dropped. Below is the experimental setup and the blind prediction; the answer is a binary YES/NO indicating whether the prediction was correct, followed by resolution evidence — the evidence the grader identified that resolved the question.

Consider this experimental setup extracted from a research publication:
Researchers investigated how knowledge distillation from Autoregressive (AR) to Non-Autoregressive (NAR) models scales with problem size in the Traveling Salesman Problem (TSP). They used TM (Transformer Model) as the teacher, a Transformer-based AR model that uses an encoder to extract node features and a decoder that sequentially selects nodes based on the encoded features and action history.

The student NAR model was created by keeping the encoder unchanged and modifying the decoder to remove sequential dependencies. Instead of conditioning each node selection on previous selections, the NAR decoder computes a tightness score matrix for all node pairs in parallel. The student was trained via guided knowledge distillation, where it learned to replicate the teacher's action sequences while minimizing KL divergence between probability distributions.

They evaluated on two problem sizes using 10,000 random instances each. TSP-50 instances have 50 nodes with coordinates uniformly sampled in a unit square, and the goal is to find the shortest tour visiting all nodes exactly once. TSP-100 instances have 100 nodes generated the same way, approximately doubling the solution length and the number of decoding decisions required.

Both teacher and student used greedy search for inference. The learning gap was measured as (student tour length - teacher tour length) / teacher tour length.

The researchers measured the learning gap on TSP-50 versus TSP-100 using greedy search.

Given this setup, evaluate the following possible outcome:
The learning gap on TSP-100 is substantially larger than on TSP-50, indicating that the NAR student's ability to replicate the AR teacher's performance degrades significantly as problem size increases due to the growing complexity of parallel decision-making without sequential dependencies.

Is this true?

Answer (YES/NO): YES